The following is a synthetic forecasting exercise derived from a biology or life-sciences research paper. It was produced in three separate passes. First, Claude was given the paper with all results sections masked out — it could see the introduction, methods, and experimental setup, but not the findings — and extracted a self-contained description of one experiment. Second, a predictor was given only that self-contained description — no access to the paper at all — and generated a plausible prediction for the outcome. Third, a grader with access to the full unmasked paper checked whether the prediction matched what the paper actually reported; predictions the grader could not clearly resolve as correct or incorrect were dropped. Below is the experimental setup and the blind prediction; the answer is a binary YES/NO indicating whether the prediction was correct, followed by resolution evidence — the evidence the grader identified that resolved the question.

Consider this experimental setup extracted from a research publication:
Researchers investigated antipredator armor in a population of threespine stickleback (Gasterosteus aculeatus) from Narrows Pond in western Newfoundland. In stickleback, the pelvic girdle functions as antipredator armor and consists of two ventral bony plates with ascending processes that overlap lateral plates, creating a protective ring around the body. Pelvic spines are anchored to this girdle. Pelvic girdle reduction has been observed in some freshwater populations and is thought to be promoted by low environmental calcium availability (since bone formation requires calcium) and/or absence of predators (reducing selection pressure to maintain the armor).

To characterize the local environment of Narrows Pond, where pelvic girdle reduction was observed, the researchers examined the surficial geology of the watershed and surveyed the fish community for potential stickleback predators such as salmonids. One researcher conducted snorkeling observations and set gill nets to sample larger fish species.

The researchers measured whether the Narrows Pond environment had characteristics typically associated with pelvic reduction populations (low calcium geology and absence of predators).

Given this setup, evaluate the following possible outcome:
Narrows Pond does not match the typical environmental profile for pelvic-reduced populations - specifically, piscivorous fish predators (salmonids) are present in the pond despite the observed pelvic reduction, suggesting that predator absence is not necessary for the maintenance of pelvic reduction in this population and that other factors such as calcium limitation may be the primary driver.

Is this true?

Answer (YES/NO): NO